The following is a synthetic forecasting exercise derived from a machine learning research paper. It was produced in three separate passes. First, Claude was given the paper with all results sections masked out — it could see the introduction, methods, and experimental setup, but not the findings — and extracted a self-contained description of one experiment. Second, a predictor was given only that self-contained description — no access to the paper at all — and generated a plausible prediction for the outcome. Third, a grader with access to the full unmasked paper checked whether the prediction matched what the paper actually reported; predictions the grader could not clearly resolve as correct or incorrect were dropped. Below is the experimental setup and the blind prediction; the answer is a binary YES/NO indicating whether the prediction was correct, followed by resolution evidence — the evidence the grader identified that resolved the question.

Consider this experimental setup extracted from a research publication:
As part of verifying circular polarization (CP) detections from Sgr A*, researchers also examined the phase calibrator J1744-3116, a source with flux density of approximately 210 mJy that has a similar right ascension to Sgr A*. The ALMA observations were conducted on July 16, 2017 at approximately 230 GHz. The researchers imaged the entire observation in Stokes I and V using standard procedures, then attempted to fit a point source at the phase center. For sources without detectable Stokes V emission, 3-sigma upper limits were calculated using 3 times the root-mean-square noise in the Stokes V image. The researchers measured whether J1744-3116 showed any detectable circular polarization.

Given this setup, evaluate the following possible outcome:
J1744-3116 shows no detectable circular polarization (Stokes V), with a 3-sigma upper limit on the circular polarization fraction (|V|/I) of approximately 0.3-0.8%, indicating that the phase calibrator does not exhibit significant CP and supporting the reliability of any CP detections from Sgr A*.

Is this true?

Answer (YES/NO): NO